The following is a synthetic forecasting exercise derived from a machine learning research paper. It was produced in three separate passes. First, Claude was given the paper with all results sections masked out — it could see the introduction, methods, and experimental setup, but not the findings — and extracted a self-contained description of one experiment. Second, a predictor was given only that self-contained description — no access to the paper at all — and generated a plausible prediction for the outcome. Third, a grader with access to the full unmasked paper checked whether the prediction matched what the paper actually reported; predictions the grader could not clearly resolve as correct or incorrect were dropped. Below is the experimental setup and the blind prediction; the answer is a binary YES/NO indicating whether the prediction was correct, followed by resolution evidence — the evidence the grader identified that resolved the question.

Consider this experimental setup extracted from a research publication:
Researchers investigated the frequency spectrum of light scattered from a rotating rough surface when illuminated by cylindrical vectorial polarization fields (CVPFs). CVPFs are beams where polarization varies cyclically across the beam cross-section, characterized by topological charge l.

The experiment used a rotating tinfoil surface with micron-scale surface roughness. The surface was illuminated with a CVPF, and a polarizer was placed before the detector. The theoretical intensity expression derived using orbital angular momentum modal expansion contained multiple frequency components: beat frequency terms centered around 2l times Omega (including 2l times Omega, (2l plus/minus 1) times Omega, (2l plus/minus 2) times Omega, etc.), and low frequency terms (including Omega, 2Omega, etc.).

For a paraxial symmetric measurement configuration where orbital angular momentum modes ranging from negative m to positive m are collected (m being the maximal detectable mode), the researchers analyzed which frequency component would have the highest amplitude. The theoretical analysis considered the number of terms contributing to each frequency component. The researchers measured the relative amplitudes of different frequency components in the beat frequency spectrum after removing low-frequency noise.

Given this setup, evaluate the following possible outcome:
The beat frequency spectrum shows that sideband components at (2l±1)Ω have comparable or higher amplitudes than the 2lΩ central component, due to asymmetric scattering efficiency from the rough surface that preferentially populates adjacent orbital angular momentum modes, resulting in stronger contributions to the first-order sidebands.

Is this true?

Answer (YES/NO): NO